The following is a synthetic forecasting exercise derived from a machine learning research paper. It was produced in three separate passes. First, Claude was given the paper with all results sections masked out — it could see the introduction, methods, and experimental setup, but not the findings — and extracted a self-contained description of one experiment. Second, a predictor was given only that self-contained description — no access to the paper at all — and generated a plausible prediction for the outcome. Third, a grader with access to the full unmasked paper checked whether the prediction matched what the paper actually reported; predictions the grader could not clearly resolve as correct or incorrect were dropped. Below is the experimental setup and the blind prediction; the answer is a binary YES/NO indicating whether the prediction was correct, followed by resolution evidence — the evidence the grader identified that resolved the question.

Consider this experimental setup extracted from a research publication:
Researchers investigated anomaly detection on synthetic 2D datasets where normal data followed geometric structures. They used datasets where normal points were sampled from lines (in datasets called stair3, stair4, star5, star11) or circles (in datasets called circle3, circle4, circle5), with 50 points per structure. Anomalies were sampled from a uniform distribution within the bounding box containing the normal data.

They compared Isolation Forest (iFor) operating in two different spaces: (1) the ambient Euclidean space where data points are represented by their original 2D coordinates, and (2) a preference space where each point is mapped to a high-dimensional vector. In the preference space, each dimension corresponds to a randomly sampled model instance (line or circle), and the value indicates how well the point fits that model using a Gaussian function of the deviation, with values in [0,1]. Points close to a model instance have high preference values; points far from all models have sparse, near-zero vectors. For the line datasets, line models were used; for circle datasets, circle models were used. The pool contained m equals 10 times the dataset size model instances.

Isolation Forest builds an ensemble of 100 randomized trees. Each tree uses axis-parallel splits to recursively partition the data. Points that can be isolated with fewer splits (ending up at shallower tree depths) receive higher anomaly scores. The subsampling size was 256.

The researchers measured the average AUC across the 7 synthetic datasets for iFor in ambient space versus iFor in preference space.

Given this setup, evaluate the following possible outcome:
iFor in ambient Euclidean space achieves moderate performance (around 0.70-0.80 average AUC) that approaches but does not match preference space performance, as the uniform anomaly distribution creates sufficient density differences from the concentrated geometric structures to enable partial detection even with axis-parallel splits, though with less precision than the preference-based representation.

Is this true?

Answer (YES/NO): YES